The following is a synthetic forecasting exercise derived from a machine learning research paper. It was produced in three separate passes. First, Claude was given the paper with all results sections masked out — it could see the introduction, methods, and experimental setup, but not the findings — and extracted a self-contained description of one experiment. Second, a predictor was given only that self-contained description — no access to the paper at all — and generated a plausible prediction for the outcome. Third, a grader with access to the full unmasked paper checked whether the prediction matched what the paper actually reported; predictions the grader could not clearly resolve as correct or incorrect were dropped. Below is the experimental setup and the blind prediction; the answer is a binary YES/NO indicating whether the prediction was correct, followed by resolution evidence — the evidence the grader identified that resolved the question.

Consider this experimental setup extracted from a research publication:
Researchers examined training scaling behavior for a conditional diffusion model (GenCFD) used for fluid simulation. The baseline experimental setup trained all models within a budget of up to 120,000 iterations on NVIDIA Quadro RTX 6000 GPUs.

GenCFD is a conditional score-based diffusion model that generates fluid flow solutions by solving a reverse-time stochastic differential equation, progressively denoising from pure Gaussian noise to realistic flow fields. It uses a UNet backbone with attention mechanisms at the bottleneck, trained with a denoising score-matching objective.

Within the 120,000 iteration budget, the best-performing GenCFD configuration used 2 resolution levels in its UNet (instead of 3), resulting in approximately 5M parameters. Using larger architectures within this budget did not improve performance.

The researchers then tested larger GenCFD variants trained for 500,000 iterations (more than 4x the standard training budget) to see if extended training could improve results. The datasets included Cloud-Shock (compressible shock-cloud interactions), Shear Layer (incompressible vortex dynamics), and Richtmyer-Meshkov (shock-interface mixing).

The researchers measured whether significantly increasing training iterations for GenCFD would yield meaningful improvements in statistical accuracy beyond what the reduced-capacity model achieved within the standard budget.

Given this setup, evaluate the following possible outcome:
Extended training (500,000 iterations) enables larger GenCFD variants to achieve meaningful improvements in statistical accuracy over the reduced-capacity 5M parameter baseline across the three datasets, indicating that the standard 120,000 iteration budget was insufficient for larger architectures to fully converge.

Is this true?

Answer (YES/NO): NO